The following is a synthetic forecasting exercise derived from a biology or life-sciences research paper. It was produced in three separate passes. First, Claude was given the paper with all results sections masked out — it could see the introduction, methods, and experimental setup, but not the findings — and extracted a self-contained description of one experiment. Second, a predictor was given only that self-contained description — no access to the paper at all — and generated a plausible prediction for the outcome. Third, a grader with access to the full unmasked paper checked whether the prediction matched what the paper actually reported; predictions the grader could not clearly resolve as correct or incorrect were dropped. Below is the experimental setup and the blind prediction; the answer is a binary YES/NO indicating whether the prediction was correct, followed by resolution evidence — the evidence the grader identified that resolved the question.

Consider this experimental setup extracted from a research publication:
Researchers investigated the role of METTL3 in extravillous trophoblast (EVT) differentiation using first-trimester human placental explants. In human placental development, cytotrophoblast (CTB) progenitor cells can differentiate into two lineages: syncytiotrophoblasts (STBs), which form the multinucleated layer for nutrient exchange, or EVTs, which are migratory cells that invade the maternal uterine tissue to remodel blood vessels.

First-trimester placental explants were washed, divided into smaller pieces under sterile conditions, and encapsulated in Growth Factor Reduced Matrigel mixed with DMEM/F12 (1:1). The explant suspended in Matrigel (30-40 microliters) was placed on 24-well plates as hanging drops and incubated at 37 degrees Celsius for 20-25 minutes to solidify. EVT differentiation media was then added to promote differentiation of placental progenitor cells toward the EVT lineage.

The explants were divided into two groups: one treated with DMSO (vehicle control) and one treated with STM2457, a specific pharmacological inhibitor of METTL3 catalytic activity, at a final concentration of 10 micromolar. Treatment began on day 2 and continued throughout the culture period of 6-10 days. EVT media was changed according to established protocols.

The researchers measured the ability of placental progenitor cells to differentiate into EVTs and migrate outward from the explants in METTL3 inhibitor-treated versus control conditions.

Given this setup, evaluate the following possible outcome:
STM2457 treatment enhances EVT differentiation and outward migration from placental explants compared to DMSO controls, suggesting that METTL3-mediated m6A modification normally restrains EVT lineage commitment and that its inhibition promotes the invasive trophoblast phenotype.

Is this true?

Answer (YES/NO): NO